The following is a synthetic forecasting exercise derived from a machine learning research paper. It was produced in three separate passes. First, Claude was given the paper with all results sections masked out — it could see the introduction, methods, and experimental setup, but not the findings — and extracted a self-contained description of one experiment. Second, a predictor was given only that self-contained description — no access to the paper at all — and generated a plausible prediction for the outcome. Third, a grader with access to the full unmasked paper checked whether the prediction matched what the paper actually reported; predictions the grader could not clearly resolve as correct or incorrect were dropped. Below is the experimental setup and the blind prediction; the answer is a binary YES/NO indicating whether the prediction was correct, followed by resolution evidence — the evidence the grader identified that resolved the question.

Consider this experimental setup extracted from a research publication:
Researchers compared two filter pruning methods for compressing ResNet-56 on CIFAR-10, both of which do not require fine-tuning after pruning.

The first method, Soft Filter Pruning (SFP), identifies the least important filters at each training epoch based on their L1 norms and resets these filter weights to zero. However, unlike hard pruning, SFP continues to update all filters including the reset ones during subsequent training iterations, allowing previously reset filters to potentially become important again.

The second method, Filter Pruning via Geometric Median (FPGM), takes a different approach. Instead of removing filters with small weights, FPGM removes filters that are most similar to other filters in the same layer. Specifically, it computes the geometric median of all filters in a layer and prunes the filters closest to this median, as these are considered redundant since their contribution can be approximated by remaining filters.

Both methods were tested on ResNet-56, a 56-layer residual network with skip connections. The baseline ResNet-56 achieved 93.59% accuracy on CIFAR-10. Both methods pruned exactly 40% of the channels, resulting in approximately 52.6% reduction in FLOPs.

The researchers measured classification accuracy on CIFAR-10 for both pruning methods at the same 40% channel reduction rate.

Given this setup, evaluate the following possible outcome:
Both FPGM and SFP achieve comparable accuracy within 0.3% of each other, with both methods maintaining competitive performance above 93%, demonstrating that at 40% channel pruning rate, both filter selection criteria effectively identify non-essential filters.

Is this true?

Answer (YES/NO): NO